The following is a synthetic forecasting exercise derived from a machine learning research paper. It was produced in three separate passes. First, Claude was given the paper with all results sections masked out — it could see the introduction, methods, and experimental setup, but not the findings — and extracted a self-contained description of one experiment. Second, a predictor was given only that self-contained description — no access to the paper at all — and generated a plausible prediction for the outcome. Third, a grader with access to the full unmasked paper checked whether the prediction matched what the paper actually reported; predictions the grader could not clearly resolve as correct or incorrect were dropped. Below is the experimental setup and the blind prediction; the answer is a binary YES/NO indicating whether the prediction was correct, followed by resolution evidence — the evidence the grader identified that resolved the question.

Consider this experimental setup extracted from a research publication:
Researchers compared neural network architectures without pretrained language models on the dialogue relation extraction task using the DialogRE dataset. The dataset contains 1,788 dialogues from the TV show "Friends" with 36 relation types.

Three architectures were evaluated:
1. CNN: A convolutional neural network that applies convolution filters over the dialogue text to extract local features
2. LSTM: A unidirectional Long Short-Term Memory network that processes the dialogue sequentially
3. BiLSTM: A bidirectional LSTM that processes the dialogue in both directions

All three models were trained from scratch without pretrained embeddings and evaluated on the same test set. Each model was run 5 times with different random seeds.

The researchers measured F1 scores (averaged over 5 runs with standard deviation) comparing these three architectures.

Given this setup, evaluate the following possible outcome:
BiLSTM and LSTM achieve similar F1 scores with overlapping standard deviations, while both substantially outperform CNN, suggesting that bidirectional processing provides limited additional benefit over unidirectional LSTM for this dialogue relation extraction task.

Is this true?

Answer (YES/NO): NO